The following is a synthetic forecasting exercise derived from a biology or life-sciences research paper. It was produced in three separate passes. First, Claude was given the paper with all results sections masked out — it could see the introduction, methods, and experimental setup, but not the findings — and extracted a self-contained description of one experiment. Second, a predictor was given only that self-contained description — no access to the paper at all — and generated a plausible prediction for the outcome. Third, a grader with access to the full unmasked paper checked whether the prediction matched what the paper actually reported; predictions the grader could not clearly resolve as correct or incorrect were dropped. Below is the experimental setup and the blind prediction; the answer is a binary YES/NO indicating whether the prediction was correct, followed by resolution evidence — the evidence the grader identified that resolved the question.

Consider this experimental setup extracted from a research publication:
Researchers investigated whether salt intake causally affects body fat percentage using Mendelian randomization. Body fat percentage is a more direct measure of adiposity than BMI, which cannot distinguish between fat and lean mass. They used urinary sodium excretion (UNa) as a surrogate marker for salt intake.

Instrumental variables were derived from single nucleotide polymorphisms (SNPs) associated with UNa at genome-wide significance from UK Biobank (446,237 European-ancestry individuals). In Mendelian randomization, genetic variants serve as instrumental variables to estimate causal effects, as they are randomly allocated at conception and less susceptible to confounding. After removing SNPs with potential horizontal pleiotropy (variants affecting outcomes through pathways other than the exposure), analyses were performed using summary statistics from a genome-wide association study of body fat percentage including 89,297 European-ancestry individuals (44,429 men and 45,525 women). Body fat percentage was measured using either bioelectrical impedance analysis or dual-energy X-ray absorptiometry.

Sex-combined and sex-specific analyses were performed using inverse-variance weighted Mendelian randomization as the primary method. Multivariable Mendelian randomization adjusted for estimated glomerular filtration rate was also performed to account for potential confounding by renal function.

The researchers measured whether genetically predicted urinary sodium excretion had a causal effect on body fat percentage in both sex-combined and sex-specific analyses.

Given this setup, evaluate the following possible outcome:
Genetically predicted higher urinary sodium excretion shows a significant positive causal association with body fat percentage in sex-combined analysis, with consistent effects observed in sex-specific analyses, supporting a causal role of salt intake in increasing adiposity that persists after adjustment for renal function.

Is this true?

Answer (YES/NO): YES